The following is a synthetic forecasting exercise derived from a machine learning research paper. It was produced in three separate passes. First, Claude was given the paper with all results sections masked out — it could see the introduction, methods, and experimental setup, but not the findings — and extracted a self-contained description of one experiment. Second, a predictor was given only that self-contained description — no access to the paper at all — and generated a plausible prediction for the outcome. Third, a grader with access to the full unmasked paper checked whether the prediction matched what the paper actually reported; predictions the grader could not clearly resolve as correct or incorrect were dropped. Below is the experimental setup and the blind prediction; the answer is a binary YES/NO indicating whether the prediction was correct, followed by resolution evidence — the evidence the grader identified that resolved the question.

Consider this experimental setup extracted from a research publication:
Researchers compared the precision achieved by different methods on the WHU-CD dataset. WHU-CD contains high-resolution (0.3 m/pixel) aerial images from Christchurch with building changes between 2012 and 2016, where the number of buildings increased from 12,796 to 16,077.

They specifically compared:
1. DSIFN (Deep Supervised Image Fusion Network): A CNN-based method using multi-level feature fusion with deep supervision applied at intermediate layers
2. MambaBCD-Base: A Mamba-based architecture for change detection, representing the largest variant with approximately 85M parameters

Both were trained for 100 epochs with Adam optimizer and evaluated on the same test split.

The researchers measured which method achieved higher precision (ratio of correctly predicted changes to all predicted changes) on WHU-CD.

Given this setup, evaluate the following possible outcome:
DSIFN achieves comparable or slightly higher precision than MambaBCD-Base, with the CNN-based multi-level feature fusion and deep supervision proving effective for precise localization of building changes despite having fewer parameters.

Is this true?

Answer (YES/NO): YES